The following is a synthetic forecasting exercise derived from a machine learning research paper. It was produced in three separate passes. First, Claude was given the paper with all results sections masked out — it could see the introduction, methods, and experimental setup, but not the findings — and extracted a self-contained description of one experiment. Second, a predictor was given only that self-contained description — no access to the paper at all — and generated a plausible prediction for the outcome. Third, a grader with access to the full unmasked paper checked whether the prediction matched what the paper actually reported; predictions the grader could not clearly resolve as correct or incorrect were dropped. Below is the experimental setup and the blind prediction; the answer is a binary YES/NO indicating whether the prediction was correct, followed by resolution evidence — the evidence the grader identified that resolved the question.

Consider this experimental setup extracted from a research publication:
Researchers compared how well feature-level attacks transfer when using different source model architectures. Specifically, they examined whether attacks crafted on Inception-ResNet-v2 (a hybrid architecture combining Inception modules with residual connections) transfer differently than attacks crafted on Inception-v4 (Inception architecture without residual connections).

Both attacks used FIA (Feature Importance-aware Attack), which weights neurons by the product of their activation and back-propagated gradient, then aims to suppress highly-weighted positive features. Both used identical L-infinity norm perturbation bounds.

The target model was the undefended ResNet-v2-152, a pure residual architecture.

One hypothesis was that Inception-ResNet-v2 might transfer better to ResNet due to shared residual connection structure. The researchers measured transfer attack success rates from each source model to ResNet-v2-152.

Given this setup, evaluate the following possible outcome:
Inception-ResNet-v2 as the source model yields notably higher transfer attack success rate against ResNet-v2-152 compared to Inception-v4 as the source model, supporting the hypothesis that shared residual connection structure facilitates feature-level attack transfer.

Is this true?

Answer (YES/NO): NO